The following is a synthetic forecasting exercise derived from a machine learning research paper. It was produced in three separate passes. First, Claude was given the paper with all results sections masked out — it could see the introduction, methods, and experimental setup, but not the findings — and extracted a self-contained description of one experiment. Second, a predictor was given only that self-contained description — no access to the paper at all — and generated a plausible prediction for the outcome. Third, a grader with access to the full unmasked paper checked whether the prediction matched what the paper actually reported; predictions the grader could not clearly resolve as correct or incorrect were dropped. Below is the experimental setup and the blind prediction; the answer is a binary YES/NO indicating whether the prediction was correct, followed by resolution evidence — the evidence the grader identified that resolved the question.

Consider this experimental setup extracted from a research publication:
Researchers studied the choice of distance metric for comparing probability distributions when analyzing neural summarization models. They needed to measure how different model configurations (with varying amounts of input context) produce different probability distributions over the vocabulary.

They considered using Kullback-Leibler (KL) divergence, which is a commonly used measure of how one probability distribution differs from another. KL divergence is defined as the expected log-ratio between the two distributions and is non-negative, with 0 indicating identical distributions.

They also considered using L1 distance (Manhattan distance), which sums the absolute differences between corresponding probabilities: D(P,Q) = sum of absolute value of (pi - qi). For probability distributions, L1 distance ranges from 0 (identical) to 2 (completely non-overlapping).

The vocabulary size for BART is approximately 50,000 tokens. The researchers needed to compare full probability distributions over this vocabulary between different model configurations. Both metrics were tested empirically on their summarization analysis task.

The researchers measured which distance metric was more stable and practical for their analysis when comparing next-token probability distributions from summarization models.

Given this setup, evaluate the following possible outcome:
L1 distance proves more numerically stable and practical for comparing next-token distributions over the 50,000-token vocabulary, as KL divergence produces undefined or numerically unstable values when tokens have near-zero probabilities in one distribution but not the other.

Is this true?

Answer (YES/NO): YES